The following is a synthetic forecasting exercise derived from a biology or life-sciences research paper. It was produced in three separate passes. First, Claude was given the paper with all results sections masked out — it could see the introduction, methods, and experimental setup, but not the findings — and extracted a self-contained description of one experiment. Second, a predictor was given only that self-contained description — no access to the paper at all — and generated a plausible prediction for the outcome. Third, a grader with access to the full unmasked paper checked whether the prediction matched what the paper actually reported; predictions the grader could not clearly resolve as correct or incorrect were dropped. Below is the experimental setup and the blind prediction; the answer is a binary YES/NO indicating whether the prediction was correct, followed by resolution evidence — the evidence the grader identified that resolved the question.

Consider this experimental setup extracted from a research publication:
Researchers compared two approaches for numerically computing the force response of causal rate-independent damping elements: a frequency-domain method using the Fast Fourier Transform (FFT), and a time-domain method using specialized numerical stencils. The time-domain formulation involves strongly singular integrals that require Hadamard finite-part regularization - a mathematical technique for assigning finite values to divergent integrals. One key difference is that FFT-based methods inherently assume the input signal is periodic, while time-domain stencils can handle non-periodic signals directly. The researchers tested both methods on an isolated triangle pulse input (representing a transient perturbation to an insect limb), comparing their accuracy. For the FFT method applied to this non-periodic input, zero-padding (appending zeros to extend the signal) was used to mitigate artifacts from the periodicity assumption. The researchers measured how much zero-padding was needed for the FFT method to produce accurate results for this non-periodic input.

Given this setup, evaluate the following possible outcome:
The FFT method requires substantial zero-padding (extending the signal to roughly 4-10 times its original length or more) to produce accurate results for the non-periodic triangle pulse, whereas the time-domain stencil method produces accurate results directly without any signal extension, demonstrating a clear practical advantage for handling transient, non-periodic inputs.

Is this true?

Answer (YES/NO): YES